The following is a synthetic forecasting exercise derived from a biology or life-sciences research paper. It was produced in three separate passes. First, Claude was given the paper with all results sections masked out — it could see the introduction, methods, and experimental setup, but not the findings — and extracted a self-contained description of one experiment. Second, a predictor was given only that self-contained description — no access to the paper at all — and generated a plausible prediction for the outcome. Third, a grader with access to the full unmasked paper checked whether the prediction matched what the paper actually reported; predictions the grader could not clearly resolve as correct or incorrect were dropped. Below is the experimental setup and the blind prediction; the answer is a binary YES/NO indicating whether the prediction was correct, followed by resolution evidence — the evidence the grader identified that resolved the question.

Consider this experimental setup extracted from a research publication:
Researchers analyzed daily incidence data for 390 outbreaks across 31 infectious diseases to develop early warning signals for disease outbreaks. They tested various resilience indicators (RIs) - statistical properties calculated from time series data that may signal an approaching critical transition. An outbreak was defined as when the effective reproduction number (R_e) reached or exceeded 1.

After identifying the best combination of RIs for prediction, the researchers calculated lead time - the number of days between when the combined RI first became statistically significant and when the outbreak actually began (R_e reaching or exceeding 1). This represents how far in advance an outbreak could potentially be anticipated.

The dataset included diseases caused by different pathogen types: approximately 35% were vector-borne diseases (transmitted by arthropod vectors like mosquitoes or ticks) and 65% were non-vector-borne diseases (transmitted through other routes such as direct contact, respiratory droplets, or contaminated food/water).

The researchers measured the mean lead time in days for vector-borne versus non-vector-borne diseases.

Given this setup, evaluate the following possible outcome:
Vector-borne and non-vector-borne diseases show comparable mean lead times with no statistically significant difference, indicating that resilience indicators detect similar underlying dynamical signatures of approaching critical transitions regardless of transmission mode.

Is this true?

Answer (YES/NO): NO